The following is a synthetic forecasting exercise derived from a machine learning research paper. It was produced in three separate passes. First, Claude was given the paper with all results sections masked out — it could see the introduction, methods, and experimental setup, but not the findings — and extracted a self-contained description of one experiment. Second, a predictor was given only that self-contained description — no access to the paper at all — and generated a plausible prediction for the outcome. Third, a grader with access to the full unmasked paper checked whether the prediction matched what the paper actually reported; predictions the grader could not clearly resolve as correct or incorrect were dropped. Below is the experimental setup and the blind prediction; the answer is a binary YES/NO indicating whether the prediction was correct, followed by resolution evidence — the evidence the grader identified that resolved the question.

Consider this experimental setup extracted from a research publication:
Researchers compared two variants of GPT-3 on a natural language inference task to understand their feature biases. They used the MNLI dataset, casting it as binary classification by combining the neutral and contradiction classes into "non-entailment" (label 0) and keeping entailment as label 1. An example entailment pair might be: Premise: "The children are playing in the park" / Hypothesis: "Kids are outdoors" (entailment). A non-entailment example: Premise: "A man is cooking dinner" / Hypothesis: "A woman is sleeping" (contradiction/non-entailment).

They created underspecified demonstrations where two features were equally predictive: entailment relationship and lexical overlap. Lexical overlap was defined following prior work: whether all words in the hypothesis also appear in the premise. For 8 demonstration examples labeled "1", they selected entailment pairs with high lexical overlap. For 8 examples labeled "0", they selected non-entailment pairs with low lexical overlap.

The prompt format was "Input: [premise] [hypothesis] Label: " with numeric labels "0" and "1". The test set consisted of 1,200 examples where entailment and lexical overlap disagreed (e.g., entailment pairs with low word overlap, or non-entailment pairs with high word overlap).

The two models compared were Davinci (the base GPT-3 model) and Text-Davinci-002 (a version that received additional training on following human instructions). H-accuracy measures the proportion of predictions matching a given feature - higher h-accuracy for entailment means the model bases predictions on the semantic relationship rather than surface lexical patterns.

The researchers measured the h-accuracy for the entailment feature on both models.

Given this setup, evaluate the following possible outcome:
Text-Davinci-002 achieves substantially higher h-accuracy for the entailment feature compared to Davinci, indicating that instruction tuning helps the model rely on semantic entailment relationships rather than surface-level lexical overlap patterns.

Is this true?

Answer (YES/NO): YES